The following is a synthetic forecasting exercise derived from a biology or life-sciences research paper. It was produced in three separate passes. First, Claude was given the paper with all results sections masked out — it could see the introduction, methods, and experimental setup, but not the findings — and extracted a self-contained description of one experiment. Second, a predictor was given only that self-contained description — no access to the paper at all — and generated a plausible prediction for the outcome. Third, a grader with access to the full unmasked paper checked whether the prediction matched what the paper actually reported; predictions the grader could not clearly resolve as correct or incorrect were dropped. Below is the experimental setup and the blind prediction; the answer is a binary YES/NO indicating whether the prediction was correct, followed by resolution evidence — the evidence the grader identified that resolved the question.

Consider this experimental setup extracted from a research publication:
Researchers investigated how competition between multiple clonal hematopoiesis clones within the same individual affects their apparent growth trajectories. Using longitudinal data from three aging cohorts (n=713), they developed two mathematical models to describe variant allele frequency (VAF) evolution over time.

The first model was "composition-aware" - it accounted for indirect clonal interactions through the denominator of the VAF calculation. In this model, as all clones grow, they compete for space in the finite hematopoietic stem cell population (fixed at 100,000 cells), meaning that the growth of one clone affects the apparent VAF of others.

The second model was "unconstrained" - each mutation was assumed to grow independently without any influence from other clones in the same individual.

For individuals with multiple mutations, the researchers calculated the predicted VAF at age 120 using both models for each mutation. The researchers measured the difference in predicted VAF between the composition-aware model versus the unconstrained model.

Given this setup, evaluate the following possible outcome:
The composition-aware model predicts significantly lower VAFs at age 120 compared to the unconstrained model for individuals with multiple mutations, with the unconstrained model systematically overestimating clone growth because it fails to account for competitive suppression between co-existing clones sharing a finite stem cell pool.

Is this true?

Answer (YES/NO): YES